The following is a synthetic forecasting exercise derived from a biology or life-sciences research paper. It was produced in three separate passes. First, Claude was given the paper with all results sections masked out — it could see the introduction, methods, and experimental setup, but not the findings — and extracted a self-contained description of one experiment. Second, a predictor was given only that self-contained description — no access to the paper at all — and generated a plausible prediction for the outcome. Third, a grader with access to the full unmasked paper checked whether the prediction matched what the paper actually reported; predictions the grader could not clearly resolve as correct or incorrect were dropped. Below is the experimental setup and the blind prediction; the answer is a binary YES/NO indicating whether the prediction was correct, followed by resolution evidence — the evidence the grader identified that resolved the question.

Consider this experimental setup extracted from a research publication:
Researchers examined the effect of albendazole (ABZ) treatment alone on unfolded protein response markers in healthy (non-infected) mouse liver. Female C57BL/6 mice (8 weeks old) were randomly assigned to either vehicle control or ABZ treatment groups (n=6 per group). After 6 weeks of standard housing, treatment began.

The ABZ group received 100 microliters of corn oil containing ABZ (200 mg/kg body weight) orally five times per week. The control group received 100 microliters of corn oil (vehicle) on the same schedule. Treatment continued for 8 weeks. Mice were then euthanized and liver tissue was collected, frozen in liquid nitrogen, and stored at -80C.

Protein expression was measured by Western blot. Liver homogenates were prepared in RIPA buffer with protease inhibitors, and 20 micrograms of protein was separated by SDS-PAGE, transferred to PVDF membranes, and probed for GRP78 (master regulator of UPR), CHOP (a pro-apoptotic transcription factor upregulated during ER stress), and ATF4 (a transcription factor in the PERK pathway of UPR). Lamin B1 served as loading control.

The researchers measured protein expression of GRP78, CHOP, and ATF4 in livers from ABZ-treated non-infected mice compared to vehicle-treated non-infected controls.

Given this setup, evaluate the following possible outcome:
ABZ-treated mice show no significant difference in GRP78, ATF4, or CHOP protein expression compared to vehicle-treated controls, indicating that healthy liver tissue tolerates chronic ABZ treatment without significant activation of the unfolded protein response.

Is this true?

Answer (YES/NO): YES